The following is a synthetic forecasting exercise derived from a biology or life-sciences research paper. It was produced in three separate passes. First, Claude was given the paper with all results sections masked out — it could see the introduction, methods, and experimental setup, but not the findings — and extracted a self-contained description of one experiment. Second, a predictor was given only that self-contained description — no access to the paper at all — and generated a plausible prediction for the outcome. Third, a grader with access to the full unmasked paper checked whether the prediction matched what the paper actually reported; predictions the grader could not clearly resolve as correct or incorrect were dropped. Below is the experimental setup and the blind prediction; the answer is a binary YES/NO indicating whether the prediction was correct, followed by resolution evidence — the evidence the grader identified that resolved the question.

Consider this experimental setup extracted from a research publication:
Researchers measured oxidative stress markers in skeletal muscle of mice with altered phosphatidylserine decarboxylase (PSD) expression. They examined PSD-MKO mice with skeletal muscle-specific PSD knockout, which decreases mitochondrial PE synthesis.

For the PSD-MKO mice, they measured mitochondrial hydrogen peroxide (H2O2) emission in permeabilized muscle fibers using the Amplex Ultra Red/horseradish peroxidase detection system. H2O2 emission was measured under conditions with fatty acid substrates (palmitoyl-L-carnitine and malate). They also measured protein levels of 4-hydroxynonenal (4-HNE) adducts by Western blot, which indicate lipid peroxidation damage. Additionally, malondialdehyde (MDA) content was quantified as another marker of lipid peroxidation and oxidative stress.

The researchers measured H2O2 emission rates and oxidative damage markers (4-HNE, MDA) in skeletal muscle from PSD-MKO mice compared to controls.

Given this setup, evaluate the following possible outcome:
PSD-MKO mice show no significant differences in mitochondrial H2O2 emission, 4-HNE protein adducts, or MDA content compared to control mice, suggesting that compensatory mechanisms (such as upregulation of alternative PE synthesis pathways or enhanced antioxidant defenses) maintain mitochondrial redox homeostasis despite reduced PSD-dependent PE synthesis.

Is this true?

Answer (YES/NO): NO